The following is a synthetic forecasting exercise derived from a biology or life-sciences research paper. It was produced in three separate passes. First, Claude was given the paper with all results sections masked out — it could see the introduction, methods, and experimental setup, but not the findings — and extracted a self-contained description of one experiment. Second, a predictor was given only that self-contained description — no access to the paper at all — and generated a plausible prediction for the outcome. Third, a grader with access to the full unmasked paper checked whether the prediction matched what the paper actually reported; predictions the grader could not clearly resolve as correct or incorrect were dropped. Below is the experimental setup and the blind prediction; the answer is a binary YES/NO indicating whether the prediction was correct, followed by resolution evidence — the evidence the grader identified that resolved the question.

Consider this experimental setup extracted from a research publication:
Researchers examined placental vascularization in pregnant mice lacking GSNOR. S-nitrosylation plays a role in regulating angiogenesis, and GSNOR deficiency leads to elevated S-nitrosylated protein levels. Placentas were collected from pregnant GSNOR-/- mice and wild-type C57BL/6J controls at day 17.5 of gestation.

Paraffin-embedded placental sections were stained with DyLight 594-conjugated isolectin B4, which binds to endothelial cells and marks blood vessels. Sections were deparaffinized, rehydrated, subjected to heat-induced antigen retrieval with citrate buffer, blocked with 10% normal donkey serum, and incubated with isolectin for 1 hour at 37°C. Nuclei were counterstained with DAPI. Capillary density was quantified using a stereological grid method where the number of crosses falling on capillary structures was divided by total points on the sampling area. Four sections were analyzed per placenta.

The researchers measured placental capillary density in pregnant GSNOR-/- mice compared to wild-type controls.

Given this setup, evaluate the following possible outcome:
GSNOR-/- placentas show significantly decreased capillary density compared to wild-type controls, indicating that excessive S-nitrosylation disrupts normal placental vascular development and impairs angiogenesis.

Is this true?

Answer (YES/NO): YES